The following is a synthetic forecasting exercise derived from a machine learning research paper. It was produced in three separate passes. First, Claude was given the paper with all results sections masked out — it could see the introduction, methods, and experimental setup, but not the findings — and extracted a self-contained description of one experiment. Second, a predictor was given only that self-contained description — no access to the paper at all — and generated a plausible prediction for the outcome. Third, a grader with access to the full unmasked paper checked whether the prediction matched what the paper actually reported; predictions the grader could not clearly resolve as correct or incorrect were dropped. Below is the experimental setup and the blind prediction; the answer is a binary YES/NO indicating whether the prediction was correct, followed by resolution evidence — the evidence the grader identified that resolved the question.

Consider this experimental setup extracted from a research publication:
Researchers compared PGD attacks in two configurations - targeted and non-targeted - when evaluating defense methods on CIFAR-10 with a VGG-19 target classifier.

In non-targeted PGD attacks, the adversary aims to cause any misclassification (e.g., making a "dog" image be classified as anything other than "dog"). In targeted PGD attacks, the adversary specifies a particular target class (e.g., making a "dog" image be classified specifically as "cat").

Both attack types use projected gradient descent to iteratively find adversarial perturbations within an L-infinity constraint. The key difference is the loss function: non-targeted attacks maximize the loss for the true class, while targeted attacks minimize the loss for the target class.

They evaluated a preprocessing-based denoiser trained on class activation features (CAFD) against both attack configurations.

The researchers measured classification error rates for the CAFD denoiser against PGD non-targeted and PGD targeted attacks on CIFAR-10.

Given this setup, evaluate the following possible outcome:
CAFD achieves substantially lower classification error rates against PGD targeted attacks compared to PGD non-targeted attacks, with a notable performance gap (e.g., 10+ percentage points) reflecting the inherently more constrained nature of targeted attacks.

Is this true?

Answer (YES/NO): NO